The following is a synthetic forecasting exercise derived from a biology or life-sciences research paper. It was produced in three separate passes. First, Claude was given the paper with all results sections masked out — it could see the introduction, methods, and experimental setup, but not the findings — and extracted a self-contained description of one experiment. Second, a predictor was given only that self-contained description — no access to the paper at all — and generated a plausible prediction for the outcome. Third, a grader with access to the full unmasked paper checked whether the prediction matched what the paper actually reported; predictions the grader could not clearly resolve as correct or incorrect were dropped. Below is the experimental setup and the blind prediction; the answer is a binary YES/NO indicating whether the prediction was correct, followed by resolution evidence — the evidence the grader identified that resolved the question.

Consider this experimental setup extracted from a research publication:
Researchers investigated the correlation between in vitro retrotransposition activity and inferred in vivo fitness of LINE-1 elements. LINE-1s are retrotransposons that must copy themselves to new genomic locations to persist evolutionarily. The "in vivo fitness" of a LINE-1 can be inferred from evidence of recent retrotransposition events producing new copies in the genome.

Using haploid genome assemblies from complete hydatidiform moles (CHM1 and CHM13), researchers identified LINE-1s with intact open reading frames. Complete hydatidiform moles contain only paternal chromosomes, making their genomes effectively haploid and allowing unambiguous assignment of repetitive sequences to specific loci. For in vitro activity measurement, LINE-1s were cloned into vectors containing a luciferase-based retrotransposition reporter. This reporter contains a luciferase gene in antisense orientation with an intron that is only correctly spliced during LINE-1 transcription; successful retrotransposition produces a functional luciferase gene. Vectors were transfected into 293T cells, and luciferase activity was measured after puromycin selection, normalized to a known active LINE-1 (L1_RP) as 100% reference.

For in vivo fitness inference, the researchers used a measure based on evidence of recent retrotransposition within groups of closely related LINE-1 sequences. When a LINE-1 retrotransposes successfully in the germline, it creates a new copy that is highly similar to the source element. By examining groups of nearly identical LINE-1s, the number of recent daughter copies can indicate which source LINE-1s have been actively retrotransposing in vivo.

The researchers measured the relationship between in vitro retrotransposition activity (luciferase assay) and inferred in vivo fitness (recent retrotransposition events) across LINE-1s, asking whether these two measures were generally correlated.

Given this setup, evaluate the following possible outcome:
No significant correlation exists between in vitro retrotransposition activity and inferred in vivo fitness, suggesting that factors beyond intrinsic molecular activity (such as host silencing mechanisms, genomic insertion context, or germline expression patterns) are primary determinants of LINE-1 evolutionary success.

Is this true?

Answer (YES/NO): NO